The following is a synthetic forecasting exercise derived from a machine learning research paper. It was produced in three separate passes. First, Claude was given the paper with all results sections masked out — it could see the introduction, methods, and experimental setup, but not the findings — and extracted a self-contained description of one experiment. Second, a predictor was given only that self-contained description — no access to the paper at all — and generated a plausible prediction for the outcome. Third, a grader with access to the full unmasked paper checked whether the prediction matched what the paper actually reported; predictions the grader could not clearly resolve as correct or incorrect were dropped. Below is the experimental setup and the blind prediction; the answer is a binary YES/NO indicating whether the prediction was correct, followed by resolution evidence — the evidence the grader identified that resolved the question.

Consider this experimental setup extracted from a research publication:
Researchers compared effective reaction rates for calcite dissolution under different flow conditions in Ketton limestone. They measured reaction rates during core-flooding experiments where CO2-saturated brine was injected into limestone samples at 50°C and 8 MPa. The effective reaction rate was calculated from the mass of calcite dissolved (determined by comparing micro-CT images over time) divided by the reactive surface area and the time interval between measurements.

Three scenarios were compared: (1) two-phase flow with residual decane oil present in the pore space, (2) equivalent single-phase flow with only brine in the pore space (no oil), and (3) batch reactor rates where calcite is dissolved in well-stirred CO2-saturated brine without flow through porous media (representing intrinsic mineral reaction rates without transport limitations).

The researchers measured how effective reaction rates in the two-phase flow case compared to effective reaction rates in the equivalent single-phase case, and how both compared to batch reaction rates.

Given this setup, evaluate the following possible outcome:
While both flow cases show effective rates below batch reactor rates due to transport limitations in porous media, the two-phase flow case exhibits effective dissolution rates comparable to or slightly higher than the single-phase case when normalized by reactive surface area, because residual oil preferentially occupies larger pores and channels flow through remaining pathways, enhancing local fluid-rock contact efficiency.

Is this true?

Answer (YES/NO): NO